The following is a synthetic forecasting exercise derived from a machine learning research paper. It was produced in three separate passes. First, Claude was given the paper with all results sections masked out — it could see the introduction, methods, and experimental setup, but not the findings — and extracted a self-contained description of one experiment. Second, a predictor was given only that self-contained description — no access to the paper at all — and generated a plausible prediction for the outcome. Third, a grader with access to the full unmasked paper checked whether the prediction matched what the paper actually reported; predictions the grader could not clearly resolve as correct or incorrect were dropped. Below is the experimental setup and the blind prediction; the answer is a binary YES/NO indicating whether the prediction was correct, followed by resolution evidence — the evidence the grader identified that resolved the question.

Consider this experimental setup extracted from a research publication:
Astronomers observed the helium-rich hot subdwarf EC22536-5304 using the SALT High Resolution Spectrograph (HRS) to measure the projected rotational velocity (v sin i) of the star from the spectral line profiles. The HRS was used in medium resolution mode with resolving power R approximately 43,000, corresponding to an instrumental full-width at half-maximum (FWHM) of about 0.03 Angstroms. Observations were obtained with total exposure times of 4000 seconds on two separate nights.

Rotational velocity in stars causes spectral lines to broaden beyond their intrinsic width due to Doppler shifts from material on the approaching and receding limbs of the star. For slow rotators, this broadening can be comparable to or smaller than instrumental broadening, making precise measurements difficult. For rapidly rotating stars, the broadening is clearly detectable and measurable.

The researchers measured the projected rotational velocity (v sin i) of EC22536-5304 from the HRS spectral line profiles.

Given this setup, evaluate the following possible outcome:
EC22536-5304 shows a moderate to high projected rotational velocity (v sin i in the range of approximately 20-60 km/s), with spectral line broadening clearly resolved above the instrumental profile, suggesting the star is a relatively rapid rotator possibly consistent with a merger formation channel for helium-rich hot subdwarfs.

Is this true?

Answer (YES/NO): NO